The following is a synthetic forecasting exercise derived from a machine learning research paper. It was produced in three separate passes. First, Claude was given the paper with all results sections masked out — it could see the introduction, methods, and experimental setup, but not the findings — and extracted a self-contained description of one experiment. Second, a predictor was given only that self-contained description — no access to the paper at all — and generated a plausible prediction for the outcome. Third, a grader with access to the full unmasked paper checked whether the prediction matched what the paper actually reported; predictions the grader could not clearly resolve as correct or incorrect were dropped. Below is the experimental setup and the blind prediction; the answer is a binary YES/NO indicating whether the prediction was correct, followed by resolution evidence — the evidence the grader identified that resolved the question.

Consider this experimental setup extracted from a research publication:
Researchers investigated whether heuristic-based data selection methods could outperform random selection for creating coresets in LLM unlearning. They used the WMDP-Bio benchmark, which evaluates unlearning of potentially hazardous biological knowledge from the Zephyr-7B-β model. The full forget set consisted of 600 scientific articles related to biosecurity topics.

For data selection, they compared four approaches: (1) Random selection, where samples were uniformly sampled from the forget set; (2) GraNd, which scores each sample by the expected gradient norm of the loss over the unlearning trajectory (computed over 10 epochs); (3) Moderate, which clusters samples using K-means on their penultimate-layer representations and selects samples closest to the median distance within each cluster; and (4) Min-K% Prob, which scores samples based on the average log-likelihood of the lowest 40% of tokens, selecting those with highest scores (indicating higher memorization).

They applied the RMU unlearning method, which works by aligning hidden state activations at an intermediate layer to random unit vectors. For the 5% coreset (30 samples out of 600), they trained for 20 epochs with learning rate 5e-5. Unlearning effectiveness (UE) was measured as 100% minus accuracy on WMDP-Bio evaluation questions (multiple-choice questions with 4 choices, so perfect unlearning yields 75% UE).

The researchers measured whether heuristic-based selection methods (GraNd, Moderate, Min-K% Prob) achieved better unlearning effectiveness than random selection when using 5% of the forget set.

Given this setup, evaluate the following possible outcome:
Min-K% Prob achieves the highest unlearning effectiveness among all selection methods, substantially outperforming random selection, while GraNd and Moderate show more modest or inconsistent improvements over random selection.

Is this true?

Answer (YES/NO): NO